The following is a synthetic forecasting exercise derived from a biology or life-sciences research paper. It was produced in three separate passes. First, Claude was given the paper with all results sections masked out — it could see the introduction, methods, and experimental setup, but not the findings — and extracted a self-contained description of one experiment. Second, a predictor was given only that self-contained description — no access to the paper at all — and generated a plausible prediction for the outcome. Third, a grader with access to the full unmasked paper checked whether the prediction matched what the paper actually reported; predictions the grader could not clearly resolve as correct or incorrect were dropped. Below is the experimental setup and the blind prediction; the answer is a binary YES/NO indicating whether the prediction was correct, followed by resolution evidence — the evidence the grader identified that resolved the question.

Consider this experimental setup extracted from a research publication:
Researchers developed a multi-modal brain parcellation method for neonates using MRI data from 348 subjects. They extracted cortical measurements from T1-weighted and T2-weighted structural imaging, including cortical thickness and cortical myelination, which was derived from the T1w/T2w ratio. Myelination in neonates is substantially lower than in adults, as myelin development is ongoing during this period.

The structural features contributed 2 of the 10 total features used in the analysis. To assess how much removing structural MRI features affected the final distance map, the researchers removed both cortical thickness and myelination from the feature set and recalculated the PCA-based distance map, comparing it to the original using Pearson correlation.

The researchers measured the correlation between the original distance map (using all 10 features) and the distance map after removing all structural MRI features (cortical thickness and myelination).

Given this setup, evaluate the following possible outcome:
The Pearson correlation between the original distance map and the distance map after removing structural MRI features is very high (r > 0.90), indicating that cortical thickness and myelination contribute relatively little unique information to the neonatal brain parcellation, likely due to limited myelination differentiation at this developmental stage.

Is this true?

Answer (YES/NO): YES